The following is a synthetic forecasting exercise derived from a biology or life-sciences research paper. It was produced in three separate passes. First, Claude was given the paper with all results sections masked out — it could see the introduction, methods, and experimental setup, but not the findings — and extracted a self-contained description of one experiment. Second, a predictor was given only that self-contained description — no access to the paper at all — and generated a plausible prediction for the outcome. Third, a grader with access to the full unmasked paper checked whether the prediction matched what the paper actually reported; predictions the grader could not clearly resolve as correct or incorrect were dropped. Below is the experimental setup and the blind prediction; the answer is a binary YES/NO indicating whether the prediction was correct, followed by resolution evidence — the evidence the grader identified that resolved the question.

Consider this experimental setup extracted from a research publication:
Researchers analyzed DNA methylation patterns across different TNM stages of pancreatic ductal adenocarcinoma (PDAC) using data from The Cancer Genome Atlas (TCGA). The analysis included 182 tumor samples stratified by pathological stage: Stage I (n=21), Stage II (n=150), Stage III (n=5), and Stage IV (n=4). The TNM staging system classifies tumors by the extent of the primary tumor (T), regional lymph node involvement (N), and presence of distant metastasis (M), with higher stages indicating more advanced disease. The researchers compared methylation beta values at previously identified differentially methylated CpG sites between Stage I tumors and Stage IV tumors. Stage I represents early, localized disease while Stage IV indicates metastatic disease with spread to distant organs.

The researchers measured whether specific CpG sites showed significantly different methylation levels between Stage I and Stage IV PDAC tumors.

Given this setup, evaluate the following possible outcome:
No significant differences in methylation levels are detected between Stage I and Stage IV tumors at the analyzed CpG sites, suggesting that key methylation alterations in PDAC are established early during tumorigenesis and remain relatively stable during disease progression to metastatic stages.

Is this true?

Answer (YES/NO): NO